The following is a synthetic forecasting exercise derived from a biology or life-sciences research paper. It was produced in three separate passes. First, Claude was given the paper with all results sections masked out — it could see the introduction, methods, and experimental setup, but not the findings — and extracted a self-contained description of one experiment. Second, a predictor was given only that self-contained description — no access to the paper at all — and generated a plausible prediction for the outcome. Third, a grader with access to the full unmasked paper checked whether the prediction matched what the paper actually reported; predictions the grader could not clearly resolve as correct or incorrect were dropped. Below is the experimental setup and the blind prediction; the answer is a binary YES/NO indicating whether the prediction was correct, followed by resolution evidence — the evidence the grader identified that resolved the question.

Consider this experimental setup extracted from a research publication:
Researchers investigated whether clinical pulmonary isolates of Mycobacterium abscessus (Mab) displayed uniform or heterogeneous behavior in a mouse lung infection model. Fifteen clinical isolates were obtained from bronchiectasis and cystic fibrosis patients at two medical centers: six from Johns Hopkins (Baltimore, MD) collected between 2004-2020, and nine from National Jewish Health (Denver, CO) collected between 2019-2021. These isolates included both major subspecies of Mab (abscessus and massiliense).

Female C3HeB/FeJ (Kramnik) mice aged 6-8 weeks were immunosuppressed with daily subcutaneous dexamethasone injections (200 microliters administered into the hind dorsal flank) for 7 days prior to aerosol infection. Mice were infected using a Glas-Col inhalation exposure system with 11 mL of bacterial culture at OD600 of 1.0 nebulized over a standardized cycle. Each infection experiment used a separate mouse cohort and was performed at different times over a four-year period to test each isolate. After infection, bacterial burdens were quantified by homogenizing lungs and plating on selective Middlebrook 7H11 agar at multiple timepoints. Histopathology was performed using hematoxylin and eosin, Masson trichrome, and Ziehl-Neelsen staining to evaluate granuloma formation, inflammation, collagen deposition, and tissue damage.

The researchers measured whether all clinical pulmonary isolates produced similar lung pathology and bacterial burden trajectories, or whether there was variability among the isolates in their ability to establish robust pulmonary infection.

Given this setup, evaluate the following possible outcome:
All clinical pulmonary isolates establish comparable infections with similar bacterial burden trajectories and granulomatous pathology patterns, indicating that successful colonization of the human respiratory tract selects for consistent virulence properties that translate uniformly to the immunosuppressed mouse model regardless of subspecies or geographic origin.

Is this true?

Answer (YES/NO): NO